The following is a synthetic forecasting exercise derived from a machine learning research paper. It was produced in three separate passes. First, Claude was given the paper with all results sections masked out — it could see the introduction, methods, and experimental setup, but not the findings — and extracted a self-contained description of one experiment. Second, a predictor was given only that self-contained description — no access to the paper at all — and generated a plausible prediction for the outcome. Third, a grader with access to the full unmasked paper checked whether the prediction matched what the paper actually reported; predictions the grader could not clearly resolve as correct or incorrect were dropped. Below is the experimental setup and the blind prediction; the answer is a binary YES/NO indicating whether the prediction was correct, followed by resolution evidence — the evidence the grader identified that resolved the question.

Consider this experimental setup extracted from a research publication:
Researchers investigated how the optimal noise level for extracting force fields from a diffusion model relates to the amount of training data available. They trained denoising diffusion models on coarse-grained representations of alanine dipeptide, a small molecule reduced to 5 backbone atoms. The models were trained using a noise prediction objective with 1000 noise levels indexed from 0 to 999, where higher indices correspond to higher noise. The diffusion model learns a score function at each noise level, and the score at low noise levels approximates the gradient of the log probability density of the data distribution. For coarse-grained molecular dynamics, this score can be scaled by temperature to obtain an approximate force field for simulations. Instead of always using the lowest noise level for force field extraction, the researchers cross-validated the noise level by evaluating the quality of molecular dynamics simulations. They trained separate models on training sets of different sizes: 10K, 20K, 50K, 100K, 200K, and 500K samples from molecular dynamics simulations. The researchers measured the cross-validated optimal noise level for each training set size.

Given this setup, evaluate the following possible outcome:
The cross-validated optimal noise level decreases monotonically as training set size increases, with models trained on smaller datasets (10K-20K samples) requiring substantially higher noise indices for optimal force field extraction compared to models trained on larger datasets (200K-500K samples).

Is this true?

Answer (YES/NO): YES